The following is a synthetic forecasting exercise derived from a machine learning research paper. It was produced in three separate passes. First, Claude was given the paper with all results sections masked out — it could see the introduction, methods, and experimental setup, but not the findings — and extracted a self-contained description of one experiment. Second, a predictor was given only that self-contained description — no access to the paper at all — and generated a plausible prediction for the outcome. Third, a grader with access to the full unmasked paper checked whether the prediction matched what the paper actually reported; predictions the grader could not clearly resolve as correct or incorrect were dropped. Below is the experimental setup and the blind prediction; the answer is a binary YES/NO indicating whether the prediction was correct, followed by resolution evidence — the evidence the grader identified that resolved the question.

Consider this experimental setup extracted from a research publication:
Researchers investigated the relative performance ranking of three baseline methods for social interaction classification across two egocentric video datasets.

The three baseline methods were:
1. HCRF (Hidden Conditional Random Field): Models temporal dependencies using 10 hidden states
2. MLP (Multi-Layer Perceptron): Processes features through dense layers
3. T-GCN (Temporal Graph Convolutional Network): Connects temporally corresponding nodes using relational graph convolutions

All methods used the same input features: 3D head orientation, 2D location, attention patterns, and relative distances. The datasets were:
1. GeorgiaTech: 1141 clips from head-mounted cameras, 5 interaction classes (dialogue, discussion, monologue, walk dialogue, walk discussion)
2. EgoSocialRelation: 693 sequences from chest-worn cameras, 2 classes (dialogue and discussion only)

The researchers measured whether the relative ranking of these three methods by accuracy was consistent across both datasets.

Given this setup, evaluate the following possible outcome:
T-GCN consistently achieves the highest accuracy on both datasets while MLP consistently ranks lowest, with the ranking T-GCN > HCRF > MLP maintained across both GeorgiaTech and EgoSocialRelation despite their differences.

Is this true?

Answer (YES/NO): NO